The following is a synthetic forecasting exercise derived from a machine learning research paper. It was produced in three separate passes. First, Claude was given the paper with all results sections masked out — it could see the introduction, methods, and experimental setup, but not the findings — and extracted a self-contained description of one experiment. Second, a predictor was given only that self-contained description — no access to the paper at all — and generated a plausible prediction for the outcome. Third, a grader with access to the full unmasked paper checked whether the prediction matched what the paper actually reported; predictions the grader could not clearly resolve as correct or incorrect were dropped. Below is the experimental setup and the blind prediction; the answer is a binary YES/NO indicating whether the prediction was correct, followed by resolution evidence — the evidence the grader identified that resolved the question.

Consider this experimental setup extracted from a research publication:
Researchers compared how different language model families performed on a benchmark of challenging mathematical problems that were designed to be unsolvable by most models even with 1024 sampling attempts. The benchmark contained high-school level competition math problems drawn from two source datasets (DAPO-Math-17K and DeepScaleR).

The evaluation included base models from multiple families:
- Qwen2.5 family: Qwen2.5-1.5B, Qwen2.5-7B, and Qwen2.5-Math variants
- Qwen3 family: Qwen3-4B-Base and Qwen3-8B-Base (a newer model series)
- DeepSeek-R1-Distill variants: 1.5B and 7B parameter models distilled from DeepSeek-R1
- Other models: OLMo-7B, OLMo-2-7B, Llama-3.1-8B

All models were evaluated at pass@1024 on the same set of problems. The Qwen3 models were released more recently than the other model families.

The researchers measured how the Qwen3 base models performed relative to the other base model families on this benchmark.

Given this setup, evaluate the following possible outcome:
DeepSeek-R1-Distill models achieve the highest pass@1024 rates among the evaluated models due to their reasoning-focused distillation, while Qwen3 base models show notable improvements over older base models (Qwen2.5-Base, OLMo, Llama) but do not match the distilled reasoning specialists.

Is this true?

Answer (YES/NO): NO